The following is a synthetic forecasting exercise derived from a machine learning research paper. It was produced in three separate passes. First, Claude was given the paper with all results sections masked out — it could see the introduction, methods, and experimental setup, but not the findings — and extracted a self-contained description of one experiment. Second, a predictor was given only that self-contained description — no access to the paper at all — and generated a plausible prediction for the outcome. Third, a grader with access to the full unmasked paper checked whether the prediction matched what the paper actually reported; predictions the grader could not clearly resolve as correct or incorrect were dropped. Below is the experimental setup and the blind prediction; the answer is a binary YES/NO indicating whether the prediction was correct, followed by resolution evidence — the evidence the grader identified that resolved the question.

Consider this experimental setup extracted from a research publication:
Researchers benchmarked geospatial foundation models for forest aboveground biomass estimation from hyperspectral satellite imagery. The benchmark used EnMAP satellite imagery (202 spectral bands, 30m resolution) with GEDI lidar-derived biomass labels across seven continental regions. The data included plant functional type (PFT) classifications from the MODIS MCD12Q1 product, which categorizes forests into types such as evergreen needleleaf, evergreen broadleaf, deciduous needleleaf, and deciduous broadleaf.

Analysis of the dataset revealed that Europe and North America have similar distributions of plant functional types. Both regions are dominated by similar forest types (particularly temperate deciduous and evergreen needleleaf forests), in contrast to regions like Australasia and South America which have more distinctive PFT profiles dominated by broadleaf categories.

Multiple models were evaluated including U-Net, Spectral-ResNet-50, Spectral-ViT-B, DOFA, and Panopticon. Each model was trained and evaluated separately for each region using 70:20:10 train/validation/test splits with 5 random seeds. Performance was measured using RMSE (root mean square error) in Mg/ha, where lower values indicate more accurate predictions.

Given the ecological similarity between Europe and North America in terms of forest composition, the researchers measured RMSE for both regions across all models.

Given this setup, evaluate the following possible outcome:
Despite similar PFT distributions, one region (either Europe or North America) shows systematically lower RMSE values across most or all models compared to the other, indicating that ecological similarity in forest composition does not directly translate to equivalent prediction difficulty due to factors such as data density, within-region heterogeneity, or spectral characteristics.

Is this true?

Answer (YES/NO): YES